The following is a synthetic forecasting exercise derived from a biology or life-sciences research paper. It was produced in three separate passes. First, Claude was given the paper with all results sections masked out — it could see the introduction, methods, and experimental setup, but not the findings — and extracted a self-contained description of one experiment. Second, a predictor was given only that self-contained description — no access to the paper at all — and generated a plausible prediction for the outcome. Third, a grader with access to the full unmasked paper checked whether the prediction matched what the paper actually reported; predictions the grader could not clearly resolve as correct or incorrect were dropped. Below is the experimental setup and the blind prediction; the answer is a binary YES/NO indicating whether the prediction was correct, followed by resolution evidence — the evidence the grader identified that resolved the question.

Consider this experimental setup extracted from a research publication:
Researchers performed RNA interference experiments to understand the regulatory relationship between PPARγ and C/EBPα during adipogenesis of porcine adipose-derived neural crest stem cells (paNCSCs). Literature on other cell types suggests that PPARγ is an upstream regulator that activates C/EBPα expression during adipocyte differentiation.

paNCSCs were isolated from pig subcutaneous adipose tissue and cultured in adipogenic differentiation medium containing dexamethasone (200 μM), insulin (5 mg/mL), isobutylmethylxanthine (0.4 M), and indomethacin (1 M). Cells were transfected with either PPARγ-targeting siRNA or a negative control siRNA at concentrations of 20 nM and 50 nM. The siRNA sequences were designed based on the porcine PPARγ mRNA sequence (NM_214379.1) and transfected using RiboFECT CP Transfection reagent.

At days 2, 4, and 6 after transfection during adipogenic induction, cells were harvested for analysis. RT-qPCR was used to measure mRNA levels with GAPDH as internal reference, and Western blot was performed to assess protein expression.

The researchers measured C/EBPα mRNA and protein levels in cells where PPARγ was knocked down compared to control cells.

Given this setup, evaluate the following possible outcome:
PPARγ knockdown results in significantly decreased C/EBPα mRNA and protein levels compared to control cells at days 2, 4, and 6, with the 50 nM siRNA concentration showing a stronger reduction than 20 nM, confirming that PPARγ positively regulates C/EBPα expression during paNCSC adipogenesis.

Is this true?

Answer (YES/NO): NO